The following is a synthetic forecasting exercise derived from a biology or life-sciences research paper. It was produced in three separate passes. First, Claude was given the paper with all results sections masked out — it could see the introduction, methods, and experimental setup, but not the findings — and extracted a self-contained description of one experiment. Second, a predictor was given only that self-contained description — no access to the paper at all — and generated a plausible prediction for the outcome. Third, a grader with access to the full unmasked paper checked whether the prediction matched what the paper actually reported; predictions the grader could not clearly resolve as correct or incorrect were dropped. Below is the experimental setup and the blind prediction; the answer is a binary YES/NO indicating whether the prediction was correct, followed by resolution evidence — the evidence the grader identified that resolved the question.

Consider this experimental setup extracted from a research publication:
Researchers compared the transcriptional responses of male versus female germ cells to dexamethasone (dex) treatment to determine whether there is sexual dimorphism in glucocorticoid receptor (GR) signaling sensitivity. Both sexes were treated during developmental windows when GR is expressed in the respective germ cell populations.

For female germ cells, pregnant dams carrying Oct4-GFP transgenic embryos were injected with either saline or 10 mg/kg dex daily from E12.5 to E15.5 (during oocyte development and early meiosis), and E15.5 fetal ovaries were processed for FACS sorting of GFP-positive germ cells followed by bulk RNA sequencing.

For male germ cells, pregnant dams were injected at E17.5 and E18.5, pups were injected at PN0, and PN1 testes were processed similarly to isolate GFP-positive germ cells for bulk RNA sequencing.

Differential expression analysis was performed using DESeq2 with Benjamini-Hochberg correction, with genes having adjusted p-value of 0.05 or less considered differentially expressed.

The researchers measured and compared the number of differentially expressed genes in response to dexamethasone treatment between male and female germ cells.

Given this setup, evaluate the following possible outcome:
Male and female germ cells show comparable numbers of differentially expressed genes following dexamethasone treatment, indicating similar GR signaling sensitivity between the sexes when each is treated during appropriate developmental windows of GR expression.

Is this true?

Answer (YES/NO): NO